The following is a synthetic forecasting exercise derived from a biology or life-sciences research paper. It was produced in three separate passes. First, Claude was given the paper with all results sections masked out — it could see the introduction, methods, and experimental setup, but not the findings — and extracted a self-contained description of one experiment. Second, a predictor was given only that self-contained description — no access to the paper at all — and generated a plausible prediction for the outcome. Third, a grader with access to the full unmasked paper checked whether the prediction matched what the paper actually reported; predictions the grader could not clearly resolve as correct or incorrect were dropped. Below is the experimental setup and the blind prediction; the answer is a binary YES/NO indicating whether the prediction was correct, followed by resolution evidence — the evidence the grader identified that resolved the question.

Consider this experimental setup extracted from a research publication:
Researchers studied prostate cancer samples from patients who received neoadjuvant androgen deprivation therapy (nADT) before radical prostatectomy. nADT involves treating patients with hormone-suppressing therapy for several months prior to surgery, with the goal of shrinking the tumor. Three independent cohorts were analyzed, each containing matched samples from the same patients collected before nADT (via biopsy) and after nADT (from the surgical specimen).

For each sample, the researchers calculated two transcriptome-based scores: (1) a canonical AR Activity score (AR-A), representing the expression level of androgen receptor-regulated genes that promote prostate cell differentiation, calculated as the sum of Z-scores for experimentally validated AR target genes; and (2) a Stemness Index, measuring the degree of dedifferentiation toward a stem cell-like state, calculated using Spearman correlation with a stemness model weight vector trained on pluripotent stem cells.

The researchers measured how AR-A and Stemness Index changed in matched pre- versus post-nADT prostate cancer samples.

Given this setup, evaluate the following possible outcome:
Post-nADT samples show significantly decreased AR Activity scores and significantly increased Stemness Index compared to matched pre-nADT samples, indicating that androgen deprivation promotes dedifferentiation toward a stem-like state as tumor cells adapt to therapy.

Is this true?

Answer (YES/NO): NO